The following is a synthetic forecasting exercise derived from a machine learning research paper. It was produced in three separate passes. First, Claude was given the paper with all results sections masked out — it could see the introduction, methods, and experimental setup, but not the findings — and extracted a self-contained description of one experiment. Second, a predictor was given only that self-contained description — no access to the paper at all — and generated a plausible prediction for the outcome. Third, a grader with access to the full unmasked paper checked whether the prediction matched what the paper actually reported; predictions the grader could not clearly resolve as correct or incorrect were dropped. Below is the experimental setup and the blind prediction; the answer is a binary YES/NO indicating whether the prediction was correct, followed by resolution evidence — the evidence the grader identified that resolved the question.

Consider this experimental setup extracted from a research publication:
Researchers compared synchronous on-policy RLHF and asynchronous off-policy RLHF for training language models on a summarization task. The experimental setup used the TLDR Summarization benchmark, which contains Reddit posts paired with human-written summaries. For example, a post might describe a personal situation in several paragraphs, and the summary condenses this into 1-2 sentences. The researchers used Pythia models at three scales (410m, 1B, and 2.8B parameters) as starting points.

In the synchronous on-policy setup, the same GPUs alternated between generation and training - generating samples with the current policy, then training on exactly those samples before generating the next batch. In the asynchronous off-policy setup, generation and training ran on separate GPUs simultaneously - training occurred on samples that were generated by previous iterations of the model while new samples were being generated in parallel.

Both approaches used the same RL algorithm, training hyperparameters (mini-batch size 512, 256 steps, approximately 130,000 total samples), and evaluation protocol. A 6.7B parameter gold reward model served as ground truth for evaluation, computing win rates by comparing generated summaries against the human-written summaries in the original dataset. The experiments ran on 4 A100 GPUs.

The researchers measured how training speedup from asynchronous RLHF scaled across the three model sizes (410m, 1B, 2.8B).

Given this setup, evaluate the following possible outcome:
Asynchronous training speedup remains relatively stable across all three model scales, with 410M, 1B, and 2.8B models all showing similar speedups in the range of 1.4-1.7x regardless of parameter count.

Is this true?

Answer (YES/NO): NO